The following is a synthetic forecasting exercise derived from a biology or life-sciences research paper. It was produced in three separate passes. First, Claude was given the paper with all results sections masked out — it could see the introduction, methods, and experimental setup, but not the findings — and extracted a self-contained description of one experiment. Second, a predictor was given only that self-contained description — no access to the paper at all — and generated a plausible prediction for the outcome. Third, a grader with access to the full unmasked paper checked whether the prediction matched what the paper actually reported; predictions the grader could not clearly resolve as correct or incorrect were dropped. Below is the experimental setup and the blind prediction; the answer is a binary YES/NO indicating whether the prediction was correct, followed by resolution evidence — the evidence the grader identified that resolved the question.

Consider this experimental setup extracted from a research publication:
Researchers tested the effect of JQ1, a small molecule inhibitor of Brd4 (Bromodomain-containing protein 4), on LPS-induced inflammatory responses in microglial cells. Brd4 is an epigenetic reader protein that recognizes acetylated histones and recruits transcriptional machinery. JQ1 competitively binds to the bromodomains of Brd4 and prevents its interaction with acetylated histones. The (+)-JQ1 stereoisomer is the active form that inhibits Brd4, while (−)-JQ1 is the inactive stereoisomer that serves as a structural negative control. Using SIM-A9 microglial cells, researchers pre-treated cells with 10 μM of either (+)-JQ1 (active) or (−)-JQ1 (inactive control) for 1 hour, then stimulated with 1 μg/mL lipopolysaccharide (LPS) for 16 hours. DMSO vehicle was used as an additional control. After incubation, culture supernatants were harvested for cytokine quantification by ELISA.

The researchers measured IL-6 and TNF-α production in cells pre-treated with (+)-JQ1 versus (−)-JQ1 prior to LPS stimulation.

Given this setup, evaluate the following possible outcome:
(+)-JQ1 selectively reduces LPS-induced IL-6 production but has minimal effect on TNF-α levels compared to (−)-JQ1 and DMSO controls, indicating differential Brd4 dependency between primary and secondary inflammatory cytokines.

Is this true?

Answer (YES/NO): NO